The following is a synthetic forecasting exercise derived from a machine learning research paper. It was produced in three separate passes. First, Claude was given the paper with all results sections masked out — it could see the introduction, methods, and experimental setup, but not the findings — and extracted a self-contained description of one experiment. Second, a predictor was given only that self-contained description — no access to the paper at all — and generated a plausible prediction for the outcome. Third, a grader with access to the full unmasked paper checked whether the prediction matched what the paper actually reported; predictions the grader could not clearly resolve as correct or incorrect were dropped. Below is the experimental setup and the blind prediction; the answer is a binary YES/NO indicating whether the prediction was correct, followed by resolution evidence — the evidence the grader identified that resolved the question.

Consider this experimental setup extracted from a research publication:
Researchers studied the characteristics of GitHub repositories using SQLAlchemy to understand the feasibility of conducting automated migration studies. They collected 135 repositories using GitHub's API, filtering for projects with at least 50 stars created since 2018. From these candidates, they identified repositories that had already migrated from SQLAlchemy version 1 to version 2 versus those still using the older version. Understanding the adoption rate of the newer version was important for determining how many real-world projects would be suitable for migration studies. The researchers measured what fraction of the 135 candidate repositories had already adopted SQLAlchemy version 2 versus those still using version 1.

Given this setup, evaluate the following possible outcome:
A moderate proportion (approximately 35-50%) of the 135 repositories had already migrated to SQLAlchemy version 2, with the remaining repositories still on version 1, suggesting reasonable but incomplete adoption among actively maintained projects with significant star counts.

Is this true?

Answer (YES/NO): YES